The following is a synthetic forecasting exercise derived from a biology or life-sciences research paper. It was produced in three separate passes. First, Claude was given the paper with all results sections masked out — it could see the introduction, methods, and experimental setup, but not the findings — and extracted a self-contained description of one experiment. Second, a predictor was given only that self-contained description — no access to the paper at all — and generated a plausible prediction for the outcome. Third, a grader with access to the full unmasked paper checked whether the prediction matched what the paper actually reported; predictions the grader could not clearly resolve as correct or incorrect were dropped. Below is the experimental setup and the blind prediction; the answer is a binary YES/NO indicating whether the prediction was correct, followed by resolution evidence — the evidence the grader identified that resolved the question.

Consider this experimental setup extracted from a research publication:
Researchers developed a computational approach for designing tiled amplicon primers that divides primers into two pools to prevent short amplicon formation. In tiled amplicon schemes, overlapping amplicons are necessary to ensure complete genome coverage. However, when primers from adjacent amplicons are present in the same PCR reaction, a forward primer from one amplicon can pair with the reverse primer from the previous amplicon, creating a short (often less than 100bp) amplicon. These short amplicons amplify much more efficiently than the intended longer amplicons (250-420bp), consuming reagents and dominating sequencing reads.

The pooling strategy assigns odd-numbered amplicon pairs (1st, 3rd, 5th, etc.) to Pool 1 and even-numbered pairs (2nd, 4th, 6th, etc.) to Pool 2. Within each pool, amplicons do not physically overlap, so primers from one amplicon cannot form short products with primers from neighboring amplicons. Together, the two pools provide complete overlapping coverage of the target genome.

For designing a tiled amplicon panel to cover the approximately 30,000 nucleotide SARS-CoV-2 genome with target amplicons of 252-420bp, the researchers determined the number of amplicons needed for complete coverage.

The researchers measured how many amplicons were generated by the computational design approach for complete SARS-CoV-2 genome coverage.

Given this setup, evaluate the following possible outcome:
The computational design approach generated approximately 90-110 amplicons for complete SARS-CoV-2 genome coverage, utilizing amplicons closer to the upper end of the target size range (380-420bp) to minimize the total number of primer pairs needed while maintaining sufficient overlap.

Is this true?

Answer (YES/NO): NO